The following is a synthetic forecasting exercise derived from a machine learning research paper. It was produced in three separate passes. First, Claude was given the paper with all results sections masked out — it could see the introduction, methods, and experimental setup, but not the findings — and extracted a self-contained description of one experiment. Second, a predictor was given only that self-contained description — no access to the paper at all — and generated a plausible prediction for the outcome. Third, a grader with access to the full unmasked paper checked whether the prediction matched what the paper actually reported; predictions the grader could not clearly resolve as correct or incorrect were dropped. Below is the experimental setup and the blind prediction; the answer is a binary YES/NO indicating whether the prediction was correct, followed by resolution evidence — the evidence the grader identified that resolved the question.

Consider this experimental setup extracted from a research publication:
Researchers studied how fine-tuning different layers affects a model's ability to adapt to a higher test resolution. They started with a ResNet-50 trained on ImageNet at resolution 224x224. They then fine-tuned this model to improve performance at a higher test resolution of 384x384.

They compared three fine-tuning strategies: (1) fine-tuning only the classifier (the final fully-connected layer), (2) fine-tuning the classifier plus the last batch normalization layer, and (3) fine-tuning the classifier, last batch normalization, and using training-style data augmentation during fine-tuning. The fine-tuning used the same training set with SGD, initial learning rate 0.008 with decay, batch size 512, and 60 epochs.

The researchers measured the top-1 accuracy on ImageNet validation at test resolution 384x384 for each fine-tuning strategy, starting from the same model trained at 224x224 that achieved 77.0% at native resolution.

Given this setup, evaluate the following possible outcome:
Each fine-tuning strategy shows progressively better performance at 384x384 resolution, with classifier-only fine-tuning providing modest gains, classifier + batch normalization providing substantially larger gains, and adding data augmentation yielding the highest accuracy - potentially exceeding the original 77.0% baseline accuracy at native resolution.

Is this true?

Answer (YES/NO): NO